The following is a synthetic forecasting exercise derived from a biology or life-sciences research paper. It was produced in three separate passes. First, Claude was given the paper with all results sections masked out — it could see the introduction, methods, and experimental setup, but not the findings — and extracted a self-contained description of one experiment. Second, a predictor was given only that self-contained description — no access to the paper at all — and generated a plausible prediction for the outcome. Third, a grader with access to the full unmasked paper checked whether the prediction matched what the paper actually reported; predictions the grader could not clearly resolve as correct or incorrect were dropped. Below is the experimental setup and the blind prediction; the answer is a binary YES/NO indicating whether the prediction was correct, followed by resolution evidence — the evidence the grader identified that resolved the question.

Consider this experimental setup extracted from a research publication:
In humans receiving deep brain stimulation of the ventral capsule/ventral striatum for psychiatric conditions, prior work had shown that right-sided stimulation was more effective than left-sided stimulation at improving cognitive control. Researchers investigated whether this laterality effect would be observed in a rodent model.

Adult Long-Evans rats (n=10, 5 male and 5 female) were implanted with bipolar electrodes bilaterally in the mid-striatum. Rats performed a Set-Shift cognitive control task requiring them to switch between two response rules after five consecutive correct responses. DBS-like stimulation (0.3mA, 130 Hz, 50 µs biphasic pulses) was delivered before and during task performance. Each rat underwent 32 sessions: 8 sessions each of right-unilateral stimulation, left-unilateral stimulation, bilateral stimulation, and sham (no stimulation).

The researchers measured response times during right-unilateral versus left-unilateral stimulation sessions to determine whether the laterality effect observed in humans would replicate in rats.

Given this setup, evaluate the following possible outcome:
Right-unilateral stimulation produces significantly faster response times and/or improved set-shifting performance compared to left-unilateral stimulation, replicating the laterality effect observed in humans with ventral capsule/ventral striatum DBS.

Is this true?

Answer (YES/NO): NO